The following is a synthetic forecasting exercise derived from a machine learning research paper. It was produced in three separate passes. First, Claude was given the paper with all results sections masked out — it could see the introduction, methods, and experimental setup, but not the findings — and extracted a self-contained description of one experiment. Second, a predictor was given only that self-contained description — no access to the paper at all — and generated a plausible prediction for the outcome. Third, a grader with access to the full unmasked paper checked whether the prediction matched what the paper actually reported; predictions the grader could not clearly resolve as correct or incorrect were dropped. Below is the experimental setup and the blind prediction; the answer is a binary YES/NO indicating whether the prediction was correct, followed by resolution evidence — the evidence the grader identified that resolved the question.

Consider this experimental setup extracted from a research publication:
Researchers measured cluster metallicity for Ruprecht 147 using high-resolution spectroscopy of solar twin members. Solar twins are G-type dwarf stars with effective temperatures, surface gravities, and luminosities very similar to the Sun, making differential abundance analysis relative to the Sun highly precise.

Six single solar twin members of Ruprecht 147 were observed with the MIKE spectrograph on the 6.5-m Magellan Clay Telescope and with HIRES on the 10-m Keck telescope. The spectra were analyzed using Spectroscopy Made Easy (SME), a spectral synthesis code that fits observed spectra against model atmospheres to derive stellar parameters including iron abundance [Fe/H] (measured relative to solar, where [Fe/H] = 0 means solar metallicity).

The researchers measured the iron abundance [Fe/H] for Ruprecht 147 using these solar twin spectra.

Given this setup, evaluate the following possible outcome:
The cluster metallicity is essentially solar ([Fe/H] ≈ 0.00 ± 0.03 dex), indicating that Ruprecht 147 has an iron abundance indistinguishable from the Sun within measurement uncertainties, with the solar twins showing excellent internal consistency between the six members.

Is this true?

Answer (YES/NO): NO